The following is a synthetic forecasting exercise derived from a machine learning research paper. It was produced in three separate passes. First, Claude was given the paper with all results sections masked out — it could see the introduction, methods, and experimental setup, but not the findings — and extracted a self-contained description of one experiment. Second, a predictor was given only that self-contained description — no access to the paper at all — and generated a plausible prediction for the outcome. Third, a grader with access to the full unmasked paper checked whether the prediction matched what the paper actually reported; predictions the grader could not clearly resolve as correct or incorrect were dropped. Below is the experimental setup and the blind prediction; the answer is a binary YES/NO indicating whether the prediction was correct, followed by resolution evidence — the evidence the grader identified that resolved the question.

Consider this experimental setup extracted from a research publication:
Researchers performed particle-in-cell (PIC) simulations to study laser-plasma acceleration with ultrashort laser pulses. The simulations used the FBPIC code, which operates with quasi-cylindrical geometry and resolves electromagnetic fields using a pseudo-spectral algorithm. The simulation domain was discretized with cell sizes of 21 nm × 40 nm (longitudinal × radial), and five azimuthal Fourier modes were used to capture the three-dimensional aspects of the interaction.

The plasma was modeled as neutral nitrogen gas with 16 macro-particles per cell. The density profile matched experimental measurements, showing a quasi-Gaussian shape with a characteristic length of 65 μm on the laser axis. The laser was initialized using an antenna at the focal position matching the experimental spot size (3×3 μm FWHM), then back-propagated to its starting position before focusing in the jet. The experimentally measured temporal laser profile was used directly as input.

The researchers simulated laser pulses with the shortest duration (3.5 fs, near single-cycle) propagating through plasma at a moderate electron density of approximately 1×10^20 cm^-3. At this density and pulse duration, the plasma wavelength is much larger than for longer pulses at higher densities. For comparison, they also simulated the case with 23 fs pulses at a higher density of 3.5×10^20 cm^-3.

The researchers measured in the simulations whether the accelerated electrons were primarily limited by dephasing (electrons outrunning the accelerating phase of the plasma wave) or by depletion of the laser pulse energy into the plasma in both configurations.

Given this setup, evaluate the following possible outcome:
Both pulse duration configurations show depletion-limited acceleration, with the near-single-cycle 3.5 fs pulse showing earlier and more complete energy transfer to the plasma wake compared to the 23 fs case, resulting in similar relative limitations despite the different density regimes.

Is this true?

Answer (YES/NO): NO